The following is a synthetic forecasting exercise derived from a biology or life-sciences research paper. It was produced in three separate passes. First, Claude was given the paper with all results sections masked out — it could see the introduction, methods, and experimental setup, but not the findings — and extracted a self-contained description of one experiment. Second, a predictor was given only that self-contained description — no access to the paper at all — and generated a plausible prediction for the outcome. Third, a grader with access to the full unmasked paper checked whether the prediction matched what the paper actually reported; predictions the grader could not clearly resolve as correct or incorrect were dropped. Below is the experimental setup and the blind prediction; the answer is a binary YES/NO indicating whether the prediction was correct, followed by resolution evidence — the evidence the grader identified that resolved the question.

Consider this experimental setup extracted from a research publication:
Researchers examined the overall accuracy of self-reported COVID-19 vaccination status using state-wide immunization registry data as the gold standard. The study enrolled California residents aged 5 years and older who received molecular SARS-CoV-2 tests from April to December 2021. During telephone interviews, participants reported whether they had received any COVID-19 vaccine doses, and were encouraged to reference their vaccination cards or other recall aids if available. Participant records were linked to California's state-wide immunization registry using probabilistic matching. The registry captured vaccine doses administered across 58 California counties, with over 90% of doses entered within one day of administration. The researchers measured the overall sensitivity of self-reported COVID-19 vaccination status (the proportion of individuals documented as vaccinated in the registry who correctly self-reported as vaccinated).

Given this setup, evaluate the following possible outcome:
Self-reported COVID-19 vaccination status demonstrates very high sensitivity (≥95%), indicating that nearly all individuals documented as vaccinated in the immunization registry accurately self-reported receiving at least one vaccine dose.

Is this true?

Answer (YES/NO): NO